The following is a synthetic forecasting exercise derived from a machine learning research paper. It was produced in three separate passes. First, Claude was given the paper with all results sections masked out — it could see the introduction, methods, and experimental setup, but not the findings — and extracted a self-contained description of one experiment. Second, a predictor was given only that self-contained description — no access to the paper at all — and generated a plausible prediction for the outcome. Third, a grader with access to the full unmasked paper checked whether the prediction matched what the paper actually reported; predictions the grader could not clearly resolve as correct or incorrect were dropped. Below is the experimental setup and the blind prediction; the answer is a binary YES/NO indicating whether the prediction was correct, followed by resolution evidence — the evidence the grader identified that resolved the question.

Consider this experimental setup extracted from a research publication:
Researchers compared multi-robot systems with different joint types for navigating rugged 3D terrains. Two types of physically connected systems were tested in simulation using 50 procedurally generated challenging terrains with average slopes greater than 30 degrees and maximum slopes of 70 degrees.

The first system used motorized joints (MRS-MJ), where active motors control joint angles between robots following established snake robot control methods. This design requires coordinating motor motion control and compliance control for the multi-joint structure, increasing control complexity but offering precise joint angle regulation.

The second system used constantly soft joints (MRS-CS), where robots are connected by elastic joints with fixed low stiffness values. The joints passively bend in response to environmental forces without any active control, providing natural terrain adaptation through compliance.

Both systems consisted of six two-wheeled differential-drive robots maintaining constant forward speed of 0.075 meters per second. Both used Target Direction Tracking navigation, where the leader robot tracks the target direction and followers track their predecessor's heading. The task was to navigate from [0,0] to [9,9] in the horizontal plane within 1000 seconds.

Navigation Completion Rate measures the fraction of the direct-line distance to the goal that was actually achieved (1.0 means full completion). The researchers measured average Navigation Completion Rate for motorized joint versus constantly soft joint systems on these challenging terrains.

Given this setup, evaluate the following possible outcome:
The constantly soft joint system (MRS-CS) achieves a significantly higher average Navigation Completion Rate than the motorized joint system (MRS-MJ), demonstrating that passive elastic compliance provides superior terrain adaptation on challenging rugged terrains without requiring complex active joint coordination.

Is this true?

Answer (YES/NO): NO